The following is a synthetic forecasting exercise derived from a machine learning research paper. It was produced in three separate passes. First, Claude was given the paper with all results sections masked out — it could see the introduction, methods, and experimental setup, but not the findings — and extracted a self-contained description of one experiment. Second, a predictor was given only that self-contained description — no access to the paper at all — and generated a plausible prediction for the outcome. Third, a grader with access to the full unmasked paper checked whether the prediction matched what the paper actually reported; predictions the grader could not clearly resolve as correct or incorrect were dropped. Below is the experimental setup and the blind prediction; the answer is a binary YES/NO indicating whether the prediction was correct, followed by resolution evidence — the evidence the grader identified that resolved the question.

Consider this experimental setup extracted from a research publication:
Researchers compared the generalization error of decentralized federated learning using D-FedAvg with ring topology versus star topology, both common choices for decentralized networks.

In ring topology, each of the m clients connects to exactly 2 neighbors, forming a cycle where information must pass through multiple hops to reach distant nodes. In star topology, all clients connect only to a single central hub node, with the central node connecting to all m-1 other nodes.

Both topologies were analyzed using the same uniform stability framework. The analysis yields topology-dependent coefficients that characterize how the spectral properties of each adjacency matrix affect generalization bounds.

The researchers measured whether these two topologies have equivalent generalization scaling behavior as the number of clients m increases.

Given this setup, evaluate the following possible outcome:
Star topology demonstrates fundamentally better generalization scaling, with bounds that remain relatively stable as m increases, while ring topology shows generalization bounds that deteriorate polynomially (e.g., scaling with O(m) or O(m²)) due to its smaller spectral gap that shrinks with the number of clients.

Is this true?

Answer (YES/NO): NO